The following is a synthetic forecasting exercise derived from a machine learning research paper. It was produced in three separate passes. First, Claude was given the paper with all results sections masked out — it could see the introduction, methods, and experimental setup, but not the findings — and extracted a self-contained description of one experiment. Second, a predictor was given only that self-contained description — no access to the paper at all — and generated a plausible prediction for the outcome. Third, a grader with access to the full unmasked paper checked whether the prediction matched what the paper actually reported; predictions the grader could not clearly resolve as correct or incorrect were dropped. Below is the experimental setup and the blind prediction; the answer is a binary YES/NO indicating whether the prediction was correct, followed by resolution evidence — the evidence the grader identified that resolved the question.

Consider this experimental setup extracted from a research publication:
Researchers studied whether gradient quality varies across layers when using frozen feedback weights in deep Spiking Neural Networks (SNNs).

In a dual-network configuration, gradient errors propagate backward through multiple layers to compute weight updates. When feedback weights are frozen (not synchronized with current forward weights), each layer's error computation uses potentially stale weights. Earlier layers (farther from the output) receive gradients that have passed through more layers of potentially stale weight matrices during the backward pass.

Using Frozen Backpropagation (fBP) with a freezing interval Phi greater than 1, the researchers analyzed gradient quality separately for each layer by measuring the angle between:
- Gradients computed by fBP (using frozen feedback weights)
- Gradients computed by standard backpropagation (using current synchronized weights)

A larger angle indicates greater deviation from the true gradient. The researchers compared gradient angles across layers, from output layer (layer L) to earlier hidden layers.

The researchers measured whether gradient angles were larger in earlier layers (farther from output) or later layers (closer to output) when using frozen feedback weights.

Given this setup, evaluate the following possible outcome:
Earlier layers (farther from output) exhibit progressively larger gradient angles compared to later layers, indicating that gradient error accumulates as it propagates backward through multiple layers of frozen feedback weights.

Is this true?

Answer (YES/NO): YES